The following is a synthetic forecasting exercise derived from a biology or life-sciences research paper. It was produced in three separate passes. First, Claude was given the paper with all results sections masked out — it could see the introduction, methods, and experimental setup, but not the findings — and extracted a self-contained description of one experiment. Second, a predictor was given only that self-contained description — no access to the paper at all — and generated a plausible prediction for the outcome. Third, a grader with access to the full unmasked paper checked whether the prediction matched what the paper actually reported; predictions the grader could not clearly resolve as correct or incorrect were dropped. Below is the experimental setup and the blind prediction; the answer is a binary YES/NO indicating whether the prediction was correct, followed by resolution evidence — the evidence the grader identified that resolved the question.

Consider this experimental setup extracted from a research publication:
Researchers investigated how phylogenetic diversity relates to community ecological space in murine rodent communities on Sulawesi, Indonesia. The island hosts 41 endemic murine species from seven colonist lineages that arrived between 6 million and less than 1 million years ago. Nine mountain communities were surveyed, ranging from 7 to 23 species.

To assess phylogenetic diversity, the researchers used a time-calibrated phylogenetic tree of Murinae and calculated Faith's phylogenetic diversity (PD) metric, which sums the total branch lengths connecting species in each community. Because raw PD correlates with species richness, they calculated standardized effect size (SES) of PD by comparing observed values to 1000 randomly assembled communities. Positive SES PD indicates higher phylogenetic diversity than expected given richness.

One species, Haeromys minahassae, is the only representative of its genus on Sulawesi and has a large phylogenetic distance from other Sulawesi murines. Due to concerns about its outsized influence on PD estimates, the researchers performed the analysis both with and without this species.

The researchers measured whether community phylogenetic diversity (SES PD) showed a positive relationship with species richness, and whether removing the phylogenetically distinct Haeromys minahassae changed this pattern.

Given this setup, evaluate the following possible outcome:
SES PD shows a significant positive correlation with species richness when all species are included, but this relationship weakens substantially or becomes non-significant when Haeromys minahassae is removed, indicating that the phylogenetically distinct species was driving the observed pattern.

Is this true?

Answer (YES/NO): NO